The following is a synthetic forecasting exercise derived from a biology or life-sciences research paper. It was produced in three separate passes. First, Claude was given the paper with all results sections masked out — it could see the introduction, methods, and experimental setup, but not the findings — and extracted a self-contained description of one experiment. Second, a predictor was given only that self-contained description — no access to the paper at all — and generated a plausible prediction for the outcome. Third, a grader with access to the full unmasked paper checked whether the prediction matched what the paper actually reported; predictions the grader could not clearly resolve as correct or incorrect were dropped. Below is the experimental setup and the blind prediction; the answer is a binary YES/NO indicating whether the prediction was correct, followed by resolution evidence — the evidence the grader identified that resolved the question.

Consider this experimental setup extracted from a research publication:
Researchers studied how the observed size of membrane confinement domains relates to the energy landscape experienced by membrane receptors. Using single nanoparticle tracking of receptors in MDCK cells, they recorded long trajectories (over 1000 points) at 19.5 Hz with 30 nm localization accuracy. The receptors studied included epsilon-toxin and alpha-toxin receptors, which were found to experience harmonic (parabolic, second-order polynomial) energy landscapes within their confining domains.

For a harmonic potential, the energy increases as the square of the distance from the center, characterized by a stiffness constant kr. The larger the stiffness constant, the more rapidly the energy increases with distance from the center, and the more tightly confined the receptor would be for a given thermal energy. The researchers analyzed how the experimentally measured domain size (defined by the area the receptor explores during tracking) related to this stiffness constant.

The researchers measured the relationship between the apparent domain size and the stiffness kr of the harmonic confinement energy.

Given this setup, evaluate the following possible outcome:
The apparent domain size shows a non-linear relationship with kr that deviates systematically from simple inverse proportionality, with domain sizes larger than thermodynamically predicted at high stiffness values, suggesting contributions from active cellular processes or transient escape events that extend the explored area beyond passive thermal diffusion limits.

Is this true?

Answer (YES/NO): NO